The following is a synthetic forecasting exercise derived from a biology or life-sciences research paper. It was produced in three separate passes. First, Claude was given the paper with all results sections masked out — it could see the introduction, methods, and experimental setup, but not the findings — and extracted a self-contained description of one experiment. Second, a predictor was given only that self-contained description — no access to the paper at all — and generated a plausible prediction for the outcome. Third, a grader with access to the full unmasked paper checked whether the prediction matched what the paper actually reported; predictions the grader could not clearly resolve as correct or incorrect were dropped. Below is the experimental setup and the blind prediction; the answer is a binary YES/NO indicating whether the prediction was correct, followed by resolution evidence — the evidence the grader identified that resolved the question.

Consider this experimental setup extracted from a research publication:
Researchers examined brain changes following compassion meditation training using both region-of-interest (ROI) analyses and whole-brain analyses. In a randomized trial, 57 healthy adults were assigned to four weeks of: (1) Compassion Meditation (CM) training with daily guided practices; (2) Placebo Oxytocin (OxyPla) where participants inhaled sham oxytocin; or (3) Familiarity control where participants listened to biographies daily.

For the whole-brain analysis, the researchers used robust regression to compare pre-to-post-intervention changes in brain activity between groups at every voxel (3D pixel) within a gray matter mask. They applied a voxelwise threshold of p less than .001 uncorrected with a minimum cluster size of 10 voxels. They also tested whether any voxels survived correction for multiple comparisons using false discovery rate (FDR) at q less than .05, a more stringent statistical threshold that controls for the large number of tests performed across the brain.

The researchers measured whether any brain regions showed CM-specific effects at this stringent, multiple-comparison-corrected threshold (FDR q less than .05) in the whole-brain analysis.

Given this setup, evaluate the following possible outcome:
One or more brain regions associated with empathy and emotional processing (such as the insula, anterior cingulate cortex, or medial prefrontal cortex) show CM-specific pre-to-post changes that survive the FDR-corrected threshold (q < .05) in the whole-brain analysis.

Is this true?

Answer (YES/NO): NO